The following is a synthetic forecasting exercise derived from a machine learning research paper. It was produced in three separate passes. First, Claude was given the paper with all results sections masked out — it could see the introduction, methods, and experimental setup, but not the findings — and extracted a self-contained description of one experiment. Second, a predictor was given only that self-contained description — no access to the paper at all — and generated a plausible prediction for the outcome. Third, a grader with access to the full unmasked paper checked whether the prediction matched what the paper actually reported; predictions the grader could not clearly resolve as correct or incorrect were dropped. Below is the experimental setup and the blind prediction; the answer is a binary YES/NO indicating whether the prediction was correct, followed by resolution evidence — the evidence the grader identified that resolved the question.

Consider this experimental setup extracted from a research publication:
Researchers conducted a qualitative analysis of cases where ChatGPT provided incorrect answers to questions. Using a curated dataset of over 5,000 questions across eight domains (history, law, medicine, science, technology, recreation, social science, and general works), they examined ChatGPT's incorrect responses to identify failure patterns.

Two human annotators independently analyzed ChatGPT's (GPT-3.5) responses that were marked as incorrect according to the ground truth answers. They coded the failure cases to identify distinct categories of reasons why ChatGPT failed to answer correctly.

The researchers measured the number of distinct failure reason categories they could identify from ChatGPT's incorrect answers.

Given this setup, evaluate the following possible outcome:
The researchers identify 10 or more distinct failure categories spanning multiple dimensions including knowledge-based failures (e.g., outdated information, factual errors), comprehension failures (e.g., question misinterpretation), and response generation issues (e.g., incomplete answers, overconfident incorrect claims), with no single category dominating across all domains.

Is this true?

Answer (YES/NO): NO